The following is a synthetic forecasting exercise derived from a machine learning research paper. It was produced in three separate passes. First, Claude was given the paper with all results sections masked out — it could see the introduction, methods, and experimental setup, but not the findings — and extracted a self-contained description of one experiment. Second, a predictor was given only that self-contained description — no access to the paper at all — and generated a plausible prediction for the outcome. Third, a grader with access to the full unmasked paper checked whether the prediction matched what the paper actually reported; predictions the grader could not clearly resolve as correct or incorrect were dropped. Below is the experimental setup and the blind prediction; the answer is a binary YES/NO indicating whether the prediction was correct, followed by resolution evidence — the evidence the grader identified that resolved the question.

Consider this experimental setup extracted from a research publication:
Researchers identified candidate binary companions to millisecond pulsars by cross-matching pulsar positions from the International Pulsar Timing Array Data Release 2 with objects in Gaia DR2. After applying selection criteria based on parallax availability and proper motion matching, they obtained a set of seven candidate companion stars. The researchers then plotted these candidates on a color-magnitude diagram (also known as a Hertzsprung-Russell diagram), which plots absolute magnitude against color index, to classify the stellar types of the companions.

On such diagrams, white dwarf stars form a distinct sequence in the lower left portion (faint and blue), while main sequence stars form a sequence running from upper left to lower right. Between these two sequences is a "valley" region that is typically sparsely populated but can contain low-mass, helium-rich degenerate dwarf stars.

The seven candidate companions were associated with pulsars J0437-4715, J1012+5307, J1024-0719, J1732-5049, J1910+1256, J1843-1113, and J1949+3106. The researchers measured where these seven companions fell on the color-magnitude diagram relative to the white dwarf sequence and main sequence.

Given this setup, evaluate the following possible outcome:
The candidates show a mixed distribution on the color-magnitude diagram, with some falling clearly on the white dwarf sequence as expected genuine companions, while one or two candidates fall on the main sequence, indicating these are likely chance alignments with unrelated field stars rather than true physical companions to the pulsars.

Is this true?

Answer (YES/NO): NO